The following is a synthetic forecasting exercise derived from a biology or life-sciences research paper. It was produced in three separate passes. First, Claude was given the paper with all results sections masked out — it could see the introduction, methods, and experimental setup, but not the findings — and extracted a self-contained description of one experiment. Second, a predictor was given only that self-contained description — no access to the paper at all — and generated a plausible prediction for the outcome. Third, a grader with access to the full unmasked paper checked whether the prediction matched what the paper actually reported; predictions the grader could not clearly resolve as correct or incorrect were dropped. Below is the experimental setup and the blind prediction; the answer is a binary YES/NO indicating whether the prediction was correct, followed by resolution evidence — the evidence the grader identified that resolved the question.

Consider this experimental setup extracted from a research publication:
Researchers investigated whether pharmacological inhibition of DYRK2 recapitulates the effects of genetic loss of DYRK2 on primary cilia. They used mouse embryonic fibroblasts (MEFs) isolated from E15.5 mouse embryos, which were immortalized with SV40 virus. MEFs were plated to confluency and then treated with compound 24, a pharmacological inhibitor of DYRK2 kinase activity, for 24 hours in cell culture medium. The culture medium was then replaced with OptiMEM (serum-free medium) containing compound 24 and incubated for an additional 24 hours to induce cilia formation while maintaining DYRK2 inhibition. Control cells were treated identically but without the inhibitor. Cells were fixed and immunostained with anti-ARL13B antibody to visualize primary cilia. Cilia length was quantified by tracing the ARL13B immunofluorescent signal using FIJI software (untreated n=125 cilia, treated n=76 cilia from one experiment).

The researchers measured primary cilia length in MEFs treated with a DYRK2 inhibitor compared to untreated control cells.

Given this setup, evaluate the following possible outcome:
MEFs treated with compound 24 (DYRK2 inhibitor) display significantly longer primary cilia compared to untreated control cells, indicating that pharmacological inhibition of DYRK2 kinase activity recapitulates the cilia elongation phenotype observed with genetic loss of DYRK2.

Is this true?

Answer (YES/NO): YES